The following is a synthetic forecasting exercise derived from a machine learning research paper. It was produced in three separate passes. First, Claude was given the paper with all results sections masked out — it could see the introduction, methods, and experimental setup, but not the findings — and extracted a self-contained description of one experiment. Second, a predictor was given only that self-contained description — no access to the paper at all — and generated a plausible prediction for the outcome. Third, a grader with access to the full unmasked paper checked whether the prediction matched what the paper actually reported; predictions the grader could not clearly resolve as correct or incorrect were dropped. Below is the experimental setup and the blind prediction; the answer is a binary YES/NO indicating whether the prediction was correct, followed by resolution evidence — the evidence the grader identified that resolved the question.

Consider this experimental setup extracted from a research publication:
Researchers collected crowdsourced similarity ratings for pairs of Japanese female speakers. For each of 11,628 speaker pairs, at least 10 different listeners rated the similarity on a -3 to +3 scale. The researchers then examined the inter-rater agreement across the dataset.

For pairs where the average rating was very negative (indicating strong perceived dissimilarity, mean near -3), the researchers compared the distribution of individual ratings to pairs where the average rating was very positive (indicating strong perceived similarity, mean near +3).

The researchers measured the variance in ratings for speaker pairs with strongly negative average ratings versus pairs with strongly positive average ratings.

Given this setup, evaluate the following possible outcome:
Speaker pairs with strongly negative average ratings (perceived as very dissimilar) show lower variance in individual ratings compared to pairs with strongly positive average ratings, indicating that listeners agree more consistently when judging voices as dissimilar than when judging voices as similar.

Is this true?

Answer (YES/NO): YES